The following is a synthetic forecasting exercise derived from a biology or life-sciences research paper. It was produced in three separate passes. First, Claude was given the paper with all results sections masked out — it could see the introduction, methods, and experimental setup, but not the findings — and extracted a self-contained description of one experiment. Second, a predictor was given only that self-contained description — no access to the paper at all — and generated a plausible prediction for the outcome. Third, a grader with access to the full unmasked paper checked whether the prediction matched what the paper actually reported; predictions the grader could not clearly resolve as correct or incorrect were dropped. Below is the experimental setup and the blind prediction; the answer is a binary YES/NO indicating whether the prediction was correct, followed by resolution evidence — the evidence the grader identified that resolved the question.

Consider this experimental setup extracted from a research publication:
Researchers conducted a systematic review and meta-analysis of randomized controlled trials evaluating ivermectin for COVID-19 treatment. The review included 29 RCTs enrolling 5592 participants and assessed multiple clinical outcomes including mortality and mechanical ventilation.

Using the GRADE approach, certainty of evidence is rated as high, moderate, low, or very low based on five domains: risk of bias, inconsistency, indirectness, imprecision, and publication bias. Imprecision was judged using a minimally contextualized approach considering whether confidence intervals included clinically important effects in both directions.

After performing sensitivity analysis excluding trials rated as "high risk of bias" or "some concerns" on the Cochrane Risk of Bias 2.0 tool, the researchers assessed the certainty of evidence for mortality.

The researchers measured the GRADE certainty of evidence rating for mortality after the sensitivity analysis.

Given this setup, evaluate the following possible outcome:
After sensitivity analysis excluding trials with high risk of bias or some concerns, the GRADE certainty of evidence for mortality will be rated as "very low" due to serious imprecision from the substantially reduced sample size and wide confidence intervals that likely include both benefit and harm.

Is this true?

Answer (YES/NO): NO